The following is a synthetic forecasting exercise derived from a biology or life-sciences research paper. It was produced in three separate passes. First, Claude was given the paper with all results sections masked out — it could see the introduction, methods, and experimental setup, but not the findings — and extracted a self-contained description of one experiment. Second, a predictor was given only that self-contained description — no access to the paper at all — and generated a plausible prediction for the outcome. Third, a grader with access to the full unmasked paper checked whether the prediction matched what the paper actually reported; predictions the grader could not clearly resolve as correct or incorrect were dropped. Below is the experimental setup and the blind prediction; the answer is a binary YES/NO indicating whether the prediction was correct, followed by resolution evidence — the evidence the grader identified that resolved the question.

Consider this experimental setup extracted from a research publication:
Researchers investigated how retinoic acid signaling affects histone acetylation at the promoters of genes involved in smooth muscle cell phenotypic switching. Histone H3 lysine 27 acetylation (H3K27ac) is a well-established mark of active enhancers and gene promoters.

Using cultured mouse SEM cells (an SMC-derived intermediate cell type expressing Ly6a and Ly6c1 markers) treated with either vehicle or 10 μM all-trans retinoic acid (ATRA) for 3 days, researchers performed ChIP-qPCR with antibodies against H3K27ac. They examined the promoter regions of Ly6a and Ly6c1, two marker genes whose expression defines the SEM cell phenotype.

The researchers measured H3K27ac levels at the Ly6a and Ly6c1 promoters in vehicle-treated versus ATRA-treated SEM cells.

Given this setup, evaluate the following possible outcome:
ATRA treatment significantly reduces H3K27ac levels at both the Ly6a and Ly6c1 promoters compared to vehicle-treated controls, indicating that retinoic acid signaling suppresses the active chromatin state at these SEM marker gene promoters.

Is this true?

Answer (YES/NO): YES